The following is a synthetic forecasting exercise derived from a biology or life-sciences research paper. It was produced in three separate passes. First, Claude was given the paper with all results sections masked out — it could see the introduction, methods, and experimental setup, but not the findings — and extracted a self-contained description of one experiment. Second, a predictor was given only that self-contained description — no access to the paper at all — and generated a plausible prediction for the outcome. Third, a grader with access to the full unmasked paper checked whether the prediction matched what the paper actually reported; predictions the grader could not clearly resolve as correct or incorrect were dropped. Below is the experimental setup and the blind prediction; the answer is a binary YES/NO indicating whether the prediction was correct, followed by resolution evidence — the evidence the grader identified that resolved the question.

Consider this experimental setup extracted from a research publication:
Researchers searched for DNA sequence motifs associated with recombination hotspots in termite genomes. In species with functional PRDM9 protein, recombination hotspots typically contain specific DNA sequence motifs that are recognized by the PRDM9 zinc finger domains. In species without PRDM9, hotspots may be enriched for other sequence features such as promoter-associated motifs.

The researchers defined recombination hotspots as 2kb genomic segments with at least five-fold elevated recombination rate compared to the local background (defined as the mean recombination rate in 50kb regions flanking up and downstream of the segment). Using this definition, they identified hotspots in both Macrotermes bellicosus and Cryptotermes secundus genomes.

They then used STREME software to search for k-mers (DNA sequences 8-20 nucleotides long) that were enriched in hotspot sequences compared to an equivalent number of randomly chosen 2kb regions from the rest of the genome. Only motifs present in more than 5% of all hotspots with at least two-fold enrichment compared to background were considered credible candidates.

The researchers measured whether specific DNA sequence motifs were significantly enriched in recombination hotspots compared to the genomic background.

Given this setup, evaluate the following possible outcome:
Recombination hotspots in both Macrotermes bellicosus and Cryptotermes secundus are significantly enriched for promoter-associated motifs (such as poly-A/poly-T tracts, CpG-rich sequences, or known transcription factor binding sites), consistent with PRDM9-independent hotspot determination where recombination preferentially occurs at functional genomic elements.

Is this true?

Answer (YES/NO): NO